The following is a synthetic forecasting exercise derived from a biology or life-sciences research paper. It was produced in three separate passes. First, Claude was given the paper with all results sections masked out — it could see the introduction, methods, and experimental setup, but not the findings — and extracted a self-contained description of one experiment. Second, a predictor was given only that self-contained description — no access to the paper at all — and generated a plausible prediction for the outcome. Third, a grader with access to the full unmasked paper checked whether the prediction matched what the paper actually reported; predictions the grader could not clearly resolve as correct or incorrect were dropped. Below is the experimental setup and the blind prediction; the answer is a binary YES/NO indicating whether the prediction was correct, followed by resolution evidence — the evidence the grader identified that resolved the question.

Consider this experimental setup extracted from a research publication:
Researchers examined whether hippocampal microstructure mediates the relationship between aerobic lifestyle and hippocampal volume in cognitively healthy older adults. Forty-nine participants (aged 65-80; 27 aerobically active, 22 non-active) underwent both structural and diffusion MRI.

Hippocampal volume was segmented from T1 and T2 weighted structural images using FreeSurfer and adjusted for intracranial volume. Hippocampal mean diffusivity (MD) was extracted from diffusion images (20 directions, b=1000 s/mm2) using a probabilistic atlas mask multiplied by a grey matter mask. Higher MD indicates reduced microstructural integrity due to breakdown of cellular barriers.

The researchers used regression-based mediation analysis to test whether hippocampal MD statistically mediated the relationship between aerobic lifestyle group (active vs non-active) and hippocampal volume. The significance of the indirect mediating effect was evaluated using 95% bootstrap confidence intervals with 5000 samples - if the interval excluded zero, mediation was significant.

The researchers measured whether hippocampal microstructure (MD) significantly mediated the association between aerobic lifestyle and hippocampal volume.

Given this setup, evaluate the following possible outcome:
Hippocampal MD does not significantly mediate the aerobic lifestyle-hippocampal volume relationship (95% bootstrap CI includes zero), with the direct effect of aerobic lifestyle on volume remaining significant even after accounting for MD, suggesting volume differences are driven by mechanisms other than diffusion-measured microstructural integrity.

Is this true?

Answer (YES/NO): NO